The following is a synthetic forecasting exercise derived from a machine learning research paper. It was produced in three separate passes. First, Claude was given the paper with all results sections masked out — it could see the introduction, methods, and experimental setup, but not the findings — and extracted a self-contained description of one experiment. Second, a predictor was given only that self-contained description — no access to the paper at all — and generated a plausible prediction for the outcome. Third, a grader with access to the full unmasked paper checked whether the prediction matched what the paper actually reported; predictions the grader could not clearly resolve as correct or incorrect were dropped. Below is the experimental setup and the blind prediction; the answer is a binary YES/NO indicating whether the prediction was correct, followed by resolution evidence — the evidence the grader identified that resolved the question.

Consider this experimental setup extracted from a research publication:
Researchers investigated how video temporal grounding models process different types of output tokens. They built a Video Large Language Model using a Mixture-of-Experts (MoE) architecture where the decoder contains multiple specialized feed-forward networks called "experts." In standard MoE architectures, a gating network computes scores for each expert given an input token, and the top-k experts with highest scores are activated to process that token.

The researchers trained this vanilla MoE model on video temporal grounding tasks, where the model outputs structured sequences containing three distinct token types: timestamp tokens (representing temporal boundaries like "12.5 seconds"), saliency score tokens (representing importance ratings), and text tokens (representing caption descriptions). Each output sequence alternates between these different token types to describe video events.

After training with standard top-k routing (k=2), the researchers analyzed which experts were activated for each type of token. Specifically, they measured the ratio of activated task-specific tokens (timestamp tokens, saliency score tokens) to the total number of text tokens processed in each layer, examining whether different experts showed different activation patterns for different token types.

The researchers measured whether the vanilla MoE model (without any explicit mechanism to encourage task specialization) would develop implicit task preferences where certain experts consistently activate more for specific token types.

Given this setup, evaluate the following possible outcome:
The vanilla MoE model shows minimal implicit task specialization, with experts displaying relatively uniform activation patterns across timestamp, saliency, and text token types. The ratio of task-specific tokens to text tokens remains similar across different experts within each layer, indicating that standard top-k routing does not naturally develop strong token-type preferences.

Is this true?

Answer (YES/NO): NO